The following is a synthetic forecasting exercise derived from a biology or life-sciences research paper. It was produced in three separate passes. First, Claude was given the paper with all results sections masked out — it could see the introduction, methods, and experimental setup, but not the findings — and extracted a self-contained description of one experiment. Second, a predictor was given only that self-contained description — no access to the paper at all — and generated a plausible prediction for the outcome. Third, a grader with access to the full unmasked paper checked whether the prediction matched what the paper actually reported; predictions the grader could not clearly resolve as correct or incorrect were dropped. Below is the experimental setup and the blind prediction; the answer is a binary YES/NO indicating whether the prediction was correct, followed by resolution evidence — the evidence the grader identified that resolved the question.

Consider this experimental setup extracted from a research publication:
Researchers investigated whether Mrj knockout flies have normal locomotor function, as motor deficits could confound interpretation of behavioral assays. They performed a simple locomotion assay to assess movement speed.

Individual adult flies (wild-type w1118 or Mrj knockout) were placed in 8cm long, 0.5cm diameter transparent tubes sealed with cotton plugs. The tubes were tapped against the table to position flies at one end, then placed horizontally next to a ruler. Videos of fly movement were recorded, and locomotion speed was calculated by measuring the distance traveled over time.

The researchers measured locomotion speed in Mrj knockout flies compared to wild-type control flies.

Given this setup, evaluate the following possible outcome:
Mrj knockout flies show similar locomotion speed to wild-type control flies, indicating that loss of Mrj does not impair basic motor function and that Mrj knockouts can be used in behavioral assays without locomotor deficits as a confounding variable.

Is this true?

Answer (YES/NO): YES